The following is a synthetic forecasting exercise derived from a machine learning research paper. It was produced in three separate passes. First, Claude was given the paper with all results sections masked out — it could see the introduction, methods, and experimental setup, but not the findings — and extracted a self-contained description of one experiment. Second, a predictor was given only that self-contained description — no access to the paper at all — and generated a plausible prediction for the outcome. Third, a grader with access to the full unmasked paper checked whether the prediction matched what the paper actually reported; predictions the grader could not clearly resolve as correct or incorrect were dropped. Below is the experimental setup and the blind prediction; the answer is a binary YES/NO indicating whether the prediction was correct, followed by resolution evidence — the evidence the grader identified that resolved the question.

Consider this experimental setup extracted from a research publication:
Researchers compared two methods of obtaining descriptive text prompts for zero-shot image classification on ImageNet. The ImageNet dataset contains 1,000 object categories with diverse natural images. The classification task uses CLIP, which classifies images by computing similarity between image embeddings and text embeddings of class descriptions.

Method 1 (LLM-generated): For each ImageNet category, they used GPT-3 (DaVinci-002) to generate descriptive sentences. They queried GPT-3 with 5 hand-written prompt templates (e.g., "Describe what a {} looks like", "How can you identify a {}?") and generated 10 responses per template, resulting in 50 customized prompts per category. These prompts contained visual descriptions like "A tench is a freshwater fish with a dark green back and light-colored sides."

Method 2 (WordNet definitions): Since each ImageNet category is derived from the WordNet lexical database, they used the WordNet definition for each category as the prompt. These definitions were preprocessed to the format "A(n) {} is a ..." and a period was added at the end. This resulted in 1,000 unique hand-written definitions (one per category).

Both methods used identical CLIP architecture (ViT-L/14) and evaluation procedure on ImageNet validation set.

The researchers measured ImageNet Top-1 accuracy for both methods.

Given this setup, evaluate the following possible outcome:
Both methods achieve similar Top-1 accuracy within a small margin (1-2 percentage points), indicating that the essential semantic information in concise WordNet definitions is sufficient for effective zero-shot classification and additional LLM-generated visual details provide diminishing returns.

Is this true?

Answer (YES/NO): NO